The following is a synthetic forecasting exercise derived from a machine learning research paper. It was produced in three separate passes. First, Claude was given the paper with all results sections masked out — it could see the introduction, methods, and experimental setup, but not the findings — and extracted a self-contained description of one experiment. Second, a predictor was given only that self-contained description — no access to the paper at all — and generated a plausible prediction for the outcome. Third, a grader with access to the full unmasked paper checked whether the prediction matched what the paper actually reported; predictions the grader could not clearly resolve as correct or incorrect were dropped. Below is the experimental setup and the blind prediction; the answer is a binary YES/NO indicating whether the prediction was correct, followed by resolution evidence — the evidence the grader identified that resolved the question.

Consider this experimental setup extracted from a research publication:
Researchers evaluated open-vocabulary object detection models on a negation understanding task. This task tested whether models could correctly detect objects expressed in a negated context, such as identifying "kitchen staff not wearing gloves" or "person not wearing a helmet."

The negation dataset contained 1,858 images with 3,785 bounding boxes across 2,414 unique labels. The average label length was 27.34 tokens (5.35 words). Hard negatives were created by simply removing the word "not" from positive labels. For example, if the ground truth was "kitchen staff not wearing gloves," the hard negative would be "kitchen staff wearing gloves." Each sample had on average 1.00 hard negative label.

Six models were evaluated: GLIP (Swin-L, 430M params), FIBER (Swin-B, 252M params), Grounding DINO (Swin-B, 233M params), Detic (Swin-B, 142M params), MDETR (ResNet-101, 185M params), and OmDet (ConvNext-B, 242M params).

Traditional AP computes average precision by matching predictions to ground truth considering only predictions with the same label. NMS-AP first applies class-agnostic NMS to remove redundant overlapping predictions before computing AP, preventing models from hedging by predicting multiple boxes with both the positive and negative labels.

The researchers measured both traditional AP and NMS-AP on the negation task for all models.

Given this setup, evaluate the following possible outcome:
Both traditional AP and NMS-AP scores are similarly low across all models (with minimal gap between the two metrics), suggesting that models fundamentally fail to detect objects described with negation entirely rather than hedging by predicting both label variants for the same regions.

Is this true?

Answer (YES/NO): NO